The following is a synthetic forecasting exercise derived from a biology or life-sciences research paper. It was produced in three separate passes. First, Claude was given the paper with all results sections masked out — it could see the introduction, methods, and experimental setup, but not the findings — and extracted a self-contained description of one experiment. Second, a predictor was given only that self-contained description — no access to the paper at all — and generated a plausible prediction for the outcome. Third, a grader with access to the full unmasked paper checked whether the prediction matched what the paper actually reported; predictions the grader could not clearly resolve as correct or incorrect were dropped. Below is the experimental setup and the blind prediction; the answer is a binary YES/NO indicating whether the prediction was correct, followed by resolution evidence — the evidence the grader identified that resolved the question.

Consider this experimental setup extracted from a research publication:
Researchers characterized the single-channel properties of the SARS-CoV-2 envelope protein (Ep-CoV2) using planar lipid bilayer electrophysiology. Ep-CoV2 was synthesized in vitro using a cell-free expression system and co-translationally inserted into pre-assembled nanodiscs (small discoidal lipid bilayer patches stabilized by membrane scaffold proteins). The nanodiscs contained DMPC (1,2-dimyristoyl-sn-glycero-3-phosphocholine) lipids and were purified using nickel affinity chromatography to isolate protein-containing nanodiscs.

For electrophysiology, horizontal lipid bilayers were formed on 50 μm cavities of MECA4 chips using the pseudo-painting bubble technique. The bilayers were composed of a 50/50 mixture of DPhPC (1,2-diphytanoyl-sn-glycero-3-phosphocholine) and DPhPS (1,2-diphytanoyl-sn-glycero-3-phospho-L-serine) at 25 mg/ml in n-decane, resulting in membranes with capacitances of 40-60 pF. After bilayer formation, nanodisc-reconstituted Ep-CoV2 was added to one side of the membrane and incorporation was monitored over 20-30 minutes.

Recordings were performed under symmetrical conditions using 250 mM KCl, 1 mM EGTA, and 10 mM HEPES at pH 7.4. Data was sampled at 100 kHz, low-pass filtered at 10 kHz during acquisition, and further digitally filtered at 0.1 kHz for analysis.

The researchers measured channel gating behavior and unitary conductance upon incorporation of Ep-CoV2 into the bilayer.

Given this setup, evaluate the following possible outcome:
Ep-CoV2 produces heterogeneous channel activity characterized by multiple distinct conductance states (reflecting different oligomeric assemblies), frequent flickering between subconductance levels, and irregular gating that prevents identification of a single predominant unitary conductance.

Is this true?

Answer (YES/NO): NO